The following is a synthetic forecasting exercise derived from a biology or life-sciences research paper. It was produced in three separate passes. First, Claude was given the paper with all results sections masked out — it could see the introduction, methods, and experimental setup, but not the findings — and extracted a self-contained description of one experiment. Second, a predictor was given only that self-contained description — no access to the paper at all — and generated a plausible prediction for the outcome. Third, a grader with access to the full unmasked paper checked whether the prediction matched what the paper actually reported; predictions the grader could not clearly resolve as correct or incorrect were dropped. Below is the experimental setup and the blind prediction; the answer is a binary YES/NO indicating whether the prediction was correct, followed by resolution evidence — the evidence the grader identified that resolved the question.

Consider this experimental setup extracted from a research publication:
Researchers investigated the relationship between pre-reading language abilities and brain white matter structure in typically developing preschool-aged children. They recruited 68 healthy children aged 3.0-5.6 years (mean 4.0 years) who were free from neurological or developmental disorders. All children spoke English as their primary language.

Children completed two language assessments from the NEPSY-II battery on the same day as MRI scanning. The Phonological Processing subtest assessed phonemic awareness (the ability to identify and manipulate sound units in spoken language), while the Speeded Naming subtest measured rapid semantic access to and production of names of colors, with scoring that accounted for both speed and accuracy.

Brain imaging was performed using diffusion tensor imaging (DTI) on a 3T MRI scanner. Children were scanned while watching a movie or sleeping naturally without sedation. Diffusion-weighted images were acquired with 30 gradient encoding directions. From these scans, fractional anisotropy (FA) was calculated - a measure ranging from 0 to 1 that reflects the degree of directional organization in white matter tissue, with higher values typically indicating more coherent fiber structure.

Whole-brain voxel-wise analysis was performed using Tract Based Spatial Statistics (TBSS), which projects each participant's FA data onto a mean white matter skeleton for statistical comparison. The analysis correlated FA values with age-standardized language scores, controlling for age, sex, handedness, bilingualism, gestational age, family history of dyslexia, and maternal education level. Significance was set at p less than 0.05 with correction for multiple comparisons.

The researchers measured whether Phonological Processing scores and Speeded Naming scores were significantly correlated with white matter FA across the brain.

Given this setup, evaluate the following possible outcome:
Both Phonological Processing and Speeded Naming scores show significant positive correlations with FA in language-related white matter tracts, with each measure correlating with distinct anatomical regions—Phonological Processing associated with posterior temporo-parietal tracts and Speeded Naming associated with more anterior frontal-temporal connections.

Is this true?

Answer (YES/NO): NO